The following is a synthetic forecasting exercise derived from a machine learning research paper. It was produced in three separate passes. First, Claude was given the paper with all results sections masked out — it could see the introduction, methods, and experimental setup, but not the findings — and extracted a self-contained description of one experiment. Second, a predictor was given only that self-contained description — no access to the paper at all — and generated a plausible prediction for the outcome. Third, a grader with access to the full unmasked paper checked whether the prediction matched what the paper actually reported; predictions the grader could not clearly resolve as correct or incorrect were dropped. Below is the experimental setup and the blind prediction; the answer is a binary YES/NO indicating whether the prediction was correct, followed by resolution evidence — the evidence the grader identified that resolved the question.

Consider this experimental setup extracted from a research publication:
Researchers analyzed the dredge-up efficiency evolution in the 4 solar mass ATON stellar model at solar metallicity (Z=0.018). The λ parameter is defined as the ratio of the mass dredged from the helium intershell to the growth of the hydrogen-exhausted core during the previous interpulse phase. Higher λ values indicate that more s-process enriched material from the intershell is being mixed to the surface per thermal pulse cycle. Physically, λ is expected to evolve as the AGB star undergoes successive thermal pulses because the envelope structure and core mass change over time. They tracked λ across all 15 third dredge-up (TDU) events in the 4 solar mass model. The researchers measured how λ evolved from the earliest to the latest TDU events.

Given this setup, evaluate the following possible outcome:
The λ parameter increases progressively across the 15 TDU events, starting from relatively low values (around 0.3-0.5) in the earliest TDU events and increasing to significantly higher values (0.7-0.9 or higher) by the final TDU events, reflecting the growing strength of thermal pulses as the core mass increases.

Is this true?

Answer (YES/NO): NO